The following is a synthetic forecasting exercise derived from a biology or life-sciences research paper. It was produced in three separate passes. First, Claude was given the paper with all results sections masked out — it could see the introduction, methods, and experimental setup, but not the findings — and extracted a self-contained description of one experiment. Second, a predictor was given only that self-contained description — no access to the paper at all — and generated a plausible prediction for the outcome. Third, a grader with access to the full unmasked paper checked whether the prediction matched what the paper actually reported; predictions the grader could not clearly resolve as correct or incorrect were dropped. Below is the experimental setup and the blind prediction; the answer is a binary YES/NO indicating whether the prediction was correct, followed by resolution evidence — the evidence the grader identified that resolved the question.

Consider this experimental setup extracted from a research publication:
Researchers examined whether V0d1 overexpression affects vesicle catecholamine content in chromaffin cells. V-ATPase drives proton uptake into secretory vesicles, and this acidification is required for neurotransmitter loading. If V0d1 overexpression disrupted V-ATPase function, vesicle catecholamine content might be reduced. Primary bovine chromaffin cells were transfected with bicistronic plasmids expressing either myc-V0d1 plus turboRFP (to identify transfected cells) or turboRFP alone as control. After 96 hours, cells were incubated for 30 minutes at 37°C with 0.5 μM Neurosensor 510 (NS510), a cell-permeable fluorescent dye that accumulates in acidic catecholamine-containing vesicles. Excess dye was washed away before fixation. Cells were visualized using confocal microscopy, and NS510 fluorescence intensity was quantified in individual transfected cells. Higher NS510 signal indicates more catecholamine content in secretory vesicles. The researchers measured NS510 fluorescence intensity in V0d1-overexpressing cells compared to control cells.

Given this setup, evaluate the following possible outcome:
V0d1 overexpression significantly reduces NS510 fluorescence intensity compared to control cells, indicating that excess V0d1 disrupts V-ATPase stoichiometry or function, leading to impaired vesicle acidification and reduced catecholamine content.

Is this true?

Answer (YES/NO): NO